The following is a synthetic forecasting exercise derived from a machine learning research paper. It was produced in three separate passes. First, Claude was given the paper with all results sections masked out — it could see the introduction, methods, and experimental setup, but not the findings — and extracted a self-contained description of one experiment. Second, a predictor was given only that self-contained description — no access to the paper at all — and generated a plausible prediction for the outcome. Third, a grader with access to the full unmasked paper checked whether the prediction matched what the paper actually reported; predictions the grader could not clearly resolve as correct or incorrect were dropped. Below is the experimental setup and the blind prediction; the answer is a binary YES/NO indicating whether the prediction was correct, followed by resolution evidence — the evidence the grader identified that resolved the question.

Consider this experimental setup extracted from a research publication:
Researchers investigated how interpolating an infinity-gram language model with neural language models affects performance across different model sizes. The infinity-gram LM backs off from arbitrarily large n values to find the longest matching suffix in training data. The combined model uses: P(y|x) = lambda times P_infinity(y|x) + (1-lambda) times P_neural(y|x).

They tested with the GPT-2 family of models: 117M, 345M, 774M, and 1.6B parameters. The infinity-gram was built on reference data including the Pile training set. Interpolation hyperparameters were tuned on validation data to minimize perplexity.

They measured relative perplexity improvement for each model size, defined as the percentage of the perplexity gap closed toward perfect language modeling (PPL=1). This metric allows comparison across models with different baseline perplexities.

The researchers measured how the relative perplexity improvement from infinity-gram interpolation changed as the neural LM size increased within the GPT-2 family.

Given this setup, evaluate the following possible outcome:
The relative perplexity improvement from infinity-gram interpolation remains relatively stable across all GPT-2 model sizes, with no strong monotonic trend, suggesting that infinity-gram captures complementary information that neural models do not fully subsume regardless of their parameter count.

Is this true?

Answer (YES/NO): NO